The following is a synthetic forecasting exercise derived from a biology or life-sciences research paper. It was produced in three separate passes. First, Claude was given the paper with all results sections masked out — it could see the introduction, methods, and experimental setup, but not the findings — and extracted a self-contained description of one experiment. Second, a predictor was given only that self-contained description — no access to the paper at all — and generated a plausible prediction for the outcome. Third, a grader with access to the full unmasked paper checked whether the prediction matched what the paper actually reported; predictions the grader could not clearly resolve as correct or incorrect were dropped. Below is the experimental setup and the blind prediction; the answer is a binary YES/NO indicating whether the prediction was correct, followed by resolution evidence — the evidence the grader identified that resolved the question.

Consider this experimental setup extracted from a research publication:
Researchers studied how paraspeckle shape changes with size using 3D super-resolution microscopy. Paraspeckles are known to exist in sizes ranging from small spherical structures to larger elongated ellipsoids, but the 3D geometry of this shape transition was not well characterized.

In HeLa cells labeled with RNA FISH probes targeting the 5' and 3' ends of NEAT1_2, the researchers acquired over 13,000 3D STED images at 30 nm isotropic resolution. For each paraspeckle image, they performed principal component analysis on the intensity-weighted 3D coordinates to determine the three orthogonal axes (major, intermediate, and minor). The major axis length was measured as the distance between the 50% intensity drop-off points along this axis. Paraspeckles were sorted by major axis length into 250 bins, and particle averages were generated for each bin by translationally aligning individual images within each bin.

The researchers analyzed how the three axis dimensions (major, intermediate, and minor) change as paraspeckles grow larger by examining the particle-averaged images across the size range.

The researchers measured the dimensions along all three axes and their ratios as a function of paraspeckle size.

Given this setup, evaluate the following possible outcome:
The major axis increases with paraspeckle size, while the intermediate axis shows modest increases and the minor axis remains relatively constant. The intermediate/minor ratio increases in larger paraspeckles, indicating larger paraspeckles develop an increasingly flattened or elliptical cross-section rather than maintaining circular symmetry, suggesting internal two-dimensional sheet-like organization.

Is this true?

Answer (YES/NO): YES